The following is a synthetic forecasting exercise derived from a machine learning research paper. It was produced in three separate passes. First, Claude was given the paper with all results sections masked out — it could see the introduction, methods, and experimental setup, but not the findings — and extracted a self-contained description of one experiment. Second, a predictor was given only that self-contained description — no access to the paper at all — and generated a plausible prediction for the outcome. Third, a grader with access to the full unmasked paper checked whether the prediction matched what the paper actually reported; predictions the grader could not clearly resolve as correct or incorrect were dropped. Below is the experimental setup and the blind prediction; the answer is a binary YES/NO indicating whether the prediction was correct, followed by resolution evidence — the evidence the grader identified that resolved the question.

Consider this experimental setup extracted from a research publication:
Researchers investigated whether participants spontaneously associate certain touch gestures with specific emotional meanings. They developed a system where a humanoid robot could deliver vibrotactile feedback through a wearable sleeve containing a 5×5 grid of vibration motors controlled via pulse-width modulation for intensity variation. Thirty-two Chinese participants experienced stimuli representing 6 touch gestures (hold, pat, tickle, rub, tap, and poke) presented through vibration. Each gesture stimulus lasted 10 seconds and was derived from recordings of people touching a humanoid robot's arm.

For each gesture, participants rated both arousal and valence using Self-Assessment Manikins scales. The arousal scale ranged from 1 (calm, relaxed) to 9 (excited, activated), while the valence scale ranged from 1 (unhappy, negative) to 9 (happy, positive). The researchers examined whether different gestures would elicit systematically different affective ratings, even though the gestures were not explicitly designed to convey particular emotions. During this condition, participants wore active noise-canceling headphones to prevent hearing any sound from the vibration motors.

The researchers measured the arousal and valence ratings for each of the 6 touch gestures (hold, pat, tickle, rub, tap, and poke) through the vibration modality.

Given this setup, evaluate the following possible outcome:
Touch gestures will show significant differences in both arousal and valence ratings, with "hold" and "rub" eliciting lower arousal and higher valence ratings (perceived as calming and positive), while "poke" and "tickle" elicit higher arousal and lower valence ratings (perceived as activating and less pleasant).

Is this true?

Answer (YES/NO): NO